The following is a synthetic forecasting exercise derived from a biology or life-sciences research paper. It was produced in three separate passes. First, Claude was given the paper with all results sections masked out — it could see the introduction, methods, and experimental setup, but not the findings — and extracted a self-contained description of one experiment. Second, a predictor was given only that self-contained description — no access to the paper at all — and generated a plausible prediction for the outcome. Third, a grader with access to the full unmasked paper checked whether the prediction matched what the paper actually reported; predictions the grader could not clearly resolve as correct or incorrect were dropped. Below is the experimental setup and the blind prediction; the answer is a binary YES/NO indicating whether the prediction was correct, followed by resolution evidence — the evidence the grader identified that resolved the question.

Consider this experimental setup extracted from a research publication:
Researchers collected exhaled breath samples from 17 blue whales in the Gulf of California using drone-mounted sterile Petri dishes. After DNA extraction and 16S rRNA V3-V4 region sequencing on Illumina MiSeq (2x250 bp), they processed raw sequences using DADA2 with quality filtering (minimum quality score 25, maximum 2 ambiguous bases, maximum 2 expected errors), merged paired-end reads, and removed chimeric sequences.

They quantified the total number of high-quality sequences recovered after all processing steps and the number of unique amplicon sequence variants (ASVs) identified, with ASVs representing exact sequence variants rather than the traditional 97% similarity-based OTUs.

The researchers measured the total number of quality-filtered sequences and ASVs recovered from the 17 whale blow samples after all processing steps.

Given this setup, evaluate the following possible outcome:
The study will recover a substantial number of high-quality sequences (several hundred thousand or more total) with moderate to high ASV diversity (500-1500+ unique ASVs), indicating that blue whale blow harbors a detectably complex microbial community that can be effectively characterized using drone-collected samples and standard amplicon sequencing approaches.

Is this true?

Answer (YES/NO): NO